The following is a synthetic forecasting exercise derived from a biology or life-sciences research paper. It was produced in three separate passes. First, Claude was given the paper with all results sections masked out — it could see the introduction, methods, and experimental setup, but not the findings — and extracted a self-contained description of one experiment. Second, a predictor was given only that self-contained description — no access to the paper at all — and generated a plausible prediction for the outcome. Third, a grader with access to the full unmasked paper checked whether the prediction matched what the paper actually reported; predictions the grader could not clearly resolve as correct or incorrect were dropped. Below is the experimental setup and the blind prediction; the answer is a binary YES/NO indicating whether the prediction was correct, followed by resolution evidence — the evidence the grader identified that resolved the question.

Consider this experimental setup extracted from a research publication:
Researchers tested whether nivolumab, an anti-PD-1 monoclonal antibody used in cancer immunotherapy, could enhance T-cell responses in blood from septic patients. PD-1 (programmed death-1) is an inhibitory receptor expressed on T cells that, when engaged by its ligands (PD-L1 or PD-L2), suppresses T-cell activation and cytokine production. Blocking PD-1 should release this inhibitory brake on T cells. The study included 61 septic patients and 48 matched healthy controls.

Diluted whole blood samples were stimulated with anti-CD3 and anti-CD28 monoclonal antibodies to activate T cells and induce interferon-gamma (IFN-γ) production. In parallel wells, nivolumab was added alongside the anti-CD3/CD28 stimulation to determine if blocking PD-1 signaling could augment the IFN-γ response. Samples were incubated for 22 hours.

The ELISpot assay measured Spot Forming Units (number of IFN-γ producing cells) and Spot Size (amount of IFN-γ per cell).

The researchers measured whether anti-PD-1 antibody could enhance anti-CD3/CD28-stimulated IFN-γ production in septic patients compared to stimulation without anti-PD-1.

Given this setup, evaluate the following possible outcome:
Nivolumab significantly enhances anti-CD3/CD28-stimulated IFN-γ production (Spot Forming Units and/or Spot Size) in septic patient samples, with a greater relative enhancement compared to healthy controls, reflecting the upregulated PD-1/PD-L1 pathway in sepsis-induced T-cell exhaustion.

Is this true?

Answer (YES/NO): NO